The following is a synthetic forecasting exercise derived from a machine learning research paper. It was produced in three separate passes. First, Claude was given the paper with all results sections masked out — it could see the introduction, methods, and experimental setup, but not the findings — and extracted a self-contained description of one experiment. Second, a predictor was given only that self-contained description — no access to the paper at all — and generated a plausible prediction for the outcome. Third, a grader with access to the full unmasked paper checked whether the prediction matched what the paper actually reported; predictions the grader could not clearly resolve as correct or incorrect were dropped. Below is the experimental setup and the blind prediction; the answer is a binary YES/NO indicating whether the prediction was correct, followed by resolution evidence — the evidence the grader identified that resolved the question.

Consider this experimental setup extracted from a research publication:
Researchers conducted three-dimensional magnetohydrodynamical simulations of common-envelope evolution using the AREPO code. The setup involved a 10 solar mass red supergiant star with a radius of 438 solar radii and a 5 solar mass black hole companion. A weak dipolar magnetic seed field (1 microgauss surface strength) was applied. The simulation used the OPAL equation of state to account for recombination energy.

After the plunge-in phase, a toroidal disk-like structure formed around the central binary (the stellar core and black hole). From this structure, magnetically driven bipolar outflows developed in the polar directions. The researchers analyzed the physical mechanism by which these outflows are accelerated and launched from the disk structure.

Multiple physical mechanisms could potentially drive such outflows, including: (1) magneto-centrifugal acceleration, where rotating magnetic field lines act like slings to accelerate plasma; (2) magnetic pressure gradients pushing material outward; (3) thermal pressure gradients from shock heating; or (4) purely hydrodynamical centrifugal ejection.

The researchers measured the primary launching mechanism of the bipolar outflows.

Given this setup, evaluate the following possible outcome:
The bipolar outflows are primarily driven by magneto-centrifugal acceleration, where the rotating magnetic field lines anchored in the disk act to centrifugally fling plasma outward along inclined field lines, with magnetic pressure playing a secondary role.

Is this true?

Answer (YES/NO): YES